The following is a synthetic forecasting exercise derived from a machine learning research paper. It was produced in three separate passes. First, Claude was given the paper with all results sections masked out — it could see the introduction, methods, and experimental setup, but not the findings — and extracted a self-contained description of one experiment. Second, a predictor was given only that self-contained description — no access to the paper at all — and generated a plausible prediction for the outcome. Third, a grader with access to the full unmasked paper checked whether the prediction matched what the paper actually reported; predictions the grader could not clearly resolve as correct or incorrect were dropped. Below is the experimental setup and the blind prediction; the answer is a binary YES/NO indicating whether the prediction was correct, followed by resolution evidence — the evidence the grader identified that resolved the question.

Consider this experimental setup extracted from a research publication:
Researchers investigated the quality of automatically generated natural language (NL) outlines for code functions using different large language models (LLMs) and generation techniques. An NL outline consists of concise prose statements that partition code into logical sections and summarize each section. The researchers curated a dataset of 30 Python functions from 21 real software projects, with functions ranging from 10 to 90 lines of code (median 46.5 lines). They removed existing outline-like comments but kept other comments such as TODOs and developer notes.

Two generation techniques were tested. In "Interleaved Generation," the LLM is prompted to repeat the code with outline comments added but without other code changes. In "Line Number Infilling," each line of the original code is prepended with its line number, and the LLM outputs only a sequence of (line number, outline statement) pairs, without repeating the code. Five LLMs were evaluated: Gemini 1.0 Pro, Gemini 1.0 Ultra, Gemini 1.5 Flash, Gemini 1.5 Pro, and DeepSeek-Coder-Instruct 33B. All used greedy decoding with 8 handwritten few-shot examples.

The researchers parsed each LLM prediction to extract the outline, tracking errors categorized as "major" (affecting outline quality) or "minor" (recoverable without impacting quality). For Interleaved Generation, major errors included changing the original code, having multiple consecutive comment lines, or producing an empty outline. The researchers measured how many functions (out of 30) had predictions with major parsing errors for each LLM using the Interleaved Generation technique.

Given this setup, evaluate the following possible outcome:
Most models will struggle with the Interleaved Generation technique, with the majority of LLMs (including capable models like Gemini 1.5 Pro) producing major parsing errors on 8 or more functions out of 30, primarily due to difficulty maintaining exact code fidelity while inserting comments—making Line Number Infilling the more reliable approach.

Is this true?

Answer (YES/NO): NO